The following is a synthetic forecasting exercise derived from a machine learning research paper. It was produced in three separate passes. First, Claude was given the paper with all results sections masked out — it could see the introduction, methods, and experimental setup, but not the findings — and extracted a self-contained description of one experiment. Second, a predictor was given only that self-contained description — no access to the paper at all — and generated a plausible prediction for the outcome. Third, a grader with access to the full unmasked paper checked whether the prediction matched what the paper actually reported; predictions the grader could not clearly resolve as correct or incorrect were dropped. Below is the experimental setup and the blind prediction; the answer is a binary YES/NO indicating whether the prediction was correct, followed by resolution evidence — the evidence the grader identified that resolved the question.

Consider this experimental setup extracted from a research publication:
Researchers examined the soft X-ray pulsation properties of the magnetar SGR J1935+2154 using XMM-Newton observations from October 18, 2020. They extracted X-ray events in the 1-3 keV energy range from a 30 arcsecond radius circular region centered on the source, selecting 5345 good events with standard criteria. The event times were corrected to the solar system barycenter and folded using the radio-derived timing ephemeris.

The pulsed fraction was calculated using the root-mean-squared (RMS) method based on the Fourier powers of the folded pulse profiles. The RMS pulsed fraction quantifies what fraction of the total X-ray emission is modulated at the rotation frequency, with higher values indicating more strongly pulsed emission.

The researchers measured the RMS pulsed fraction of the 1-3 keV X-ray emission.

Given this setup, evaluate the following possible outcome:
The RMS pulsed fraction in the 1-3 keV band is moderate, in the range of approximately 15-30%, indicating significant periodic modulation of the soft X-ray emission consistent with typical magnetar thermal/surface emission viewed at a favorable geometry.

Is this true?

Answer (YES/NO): NO